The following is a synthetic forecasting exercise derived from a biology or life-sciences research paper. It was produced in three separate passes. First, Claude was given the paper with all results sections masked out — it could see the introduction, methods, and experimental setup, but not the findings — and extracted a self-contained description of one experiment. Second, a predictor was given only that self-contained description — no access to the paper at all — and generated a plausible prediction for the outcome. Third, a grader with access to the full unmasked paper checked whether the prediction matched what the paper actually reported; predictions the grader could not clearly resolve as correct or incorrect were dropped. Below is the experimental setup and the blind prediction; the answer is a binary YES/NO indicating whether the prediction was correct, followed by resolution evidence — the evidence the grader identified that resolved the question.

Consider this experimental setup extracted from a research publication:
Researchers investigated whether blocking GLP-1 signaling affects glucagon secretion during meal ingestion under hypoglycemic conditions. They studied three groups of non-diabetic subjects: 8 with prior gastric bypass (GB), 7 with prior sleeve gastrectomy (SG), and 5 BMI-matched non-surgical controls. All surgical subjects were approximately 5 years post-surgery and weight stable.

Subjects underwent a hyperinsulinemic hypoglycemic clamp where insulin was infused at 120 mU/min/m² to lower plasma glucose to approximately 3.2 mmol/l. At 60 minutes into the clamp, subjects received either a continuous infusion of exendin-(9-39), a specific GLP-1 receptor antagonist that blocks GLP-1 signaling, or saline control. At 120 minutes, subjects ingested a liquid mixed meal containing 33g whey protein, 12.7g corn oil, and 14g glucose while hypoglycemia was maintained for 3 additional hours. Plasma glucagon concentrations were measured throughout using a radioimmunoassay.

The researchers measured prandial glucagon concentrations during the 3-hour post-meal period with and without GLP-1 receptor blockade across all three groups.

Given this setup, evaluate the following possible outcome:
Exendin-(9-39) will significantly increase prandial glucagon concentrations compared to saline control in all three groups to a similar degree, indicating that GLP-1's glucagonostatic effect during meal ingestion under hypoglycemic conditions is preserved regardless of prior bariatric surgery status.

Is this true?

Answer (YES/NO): YES